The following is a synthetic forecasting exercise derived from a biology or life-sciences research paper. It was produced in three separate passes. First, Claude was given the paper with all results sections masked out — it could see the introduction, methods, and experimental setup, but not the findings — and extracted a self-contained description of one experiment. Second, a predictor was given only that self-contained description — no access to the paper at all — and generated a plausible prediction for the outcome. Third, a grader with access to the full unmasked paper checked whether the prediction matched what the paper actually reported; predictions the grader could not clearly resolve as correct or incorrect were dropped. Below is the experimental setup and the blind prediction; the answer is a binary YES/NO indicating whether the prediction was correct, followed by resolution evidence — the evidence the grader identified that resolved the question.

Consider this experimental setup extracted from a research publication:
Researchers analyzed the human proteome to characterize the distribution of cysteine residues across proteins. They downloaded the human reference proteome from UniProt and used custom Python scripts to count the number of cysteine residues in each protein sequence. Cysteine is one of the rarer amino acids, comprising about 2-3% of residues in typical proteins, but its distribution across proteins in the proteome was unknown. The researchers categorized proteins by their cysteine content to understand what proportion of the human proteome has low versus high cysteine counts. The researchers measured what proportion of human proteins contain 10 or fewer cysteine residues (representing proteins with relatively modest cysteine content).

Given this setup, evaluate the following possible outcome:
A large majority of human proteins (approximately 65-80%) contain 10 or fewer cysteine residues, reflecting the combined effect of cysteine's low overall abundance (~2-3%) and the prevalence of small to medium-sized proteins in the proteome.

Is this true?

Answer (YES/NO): NO